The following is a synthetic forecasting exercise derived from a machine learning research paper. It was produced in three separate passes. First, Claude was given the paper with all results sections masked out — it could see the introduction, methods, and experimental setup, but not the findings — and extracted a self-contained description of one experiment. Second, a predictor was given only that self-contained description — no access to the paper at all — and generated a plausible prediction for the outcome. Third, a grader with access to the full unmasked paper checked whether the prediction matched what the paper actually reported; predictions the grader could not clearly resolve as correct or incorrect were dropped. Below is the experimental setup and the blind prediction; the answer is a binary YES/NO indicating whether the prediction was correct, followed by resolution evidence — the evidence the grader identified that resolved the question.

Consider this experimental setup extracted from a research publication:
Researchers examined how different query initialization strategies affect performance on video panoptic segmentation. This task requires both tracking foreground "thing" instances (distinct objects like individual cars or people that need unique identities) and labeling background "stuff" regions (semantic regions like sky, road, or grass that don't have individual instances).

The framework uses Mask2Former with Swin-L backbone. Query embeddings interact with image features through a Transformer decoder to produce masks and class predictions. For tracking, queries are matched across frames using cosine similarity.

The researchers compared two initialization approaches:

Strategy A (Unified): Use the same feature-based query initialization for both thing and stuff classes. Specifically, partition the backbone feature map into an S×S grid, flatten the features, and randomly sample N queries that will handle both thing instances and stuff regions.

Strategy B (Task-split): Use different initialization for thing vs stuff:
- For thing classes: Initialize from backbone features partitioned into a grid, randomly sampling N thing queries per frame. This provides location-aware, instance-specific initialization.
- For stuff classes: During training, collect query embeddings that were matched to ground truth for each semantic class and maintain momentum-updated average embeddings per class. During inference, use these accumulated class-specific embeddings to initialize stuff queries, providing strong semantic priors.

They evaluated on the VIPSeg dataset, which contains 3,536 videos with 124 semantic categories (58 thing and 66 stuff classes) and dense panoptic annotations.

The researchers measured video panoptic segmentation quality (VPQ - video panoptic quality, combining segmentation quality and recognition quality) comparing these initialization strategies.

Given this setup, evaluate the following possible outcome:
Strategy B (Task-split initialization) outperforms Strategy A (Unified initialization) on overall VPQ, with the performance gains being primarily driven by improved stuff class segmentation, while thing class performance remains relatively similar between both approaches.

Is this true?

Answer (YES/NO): NO